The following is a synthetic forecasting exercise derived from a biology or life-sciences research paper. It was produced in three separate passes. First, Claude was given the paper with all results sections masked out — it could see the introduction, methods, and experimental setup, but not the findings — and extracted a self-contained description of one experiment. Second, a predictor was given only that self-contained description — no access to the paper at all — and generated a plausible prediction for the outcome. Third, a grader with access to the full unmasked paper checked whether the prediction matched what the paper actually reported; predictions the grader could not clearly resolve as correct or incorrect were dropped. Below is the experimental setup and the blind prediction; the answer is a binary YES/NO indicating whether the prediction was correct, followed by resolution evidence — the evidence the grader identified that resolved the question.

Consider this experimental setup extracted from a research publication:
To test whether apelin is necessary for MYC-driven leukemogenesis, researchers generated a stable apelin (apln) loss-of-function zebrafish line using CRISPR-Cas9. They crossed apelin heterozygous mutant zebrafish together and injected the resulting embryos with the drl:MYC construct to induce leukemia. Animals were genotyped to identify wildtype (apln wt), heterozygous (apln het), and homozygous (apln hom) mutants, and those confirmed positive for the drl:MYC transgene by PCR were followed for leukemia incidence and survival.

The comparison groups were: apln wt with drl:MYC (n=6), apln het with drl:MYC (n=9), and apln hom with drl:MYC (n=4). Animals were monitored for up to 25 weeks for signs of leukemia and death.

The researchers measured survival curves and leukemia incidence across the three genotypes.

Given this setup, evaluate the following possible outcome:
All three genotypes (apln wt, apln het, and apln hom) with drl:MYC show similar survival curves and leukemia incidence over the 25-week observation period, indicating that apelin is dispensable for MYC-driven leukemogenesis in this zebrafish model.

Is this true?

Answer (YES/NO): NO